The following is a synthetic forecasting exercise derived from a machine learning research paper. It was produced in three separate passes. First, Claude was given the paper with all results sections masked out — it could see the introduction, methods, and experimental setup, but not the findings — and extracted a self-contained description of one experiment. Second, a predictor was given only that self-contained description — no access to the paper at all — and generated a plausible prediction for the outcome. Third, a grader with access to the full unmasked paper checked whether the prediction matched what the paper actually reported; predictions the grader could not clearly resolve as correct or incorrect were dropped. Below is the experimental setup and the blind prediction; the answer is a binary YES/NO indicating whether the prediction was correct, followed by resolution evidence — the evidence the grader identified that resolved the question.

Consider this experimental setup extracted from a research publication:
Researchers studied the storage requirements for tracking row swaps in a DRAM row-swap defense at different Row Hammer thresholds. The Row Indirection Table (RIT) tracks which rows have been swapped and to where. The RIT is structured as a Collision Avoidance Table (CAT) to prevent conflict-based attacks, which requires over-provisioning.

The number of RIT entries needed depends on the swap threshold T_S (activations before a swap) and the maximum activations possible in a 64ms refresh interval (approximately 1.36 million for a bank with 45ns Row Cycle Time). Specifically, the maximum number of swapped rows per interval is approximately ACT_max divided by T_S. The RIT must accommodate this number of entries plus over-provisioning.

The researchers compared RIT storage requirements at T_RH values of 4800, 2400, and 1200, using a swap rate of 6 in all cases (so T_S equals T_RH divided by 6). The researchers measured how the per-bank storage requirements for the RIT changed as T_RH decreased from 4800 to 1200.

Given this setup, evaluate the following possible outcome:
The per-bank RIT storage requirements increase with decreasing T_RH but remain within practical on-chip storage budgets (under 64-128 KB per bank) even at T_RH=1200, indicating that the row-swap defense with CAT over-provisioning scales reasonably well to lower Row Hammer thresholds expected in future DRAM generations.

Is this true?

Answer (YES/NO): NO